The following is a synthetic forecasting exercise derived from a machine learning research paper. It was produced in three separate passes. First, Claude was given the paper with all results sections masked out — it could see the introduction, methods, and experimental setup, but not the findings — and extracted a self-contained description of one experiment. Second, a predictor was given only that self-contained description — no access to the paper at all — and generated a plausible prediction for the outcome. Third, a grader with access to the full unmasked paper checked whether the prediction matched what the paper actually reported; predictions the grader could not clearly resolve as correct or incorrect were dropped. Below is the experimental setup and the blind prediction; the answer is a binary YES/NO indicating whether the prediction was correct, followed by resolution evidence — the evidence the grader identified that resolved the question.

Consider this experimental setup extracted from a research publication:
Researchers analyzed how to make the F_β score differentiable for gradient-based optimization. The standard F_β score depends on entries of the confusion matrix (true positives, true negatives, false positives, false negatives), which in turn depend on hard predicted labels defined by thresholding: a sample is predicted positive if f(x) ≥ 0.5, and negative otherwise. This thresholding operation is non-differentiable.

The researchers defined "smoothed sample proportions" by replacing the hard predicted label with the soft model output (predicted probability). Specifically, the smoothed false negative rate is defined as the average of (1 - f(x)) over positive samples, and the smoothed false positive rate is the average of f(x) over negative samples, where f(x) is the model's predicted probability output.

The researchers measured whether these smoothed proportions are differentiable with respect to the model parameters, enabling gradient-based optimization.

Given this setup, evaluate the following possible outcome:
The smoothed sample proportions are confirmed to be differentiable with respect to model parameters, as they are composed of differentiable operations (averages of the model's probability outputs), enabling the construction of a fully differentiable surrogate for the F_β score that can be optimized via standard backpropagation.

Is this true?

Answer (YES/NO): YES